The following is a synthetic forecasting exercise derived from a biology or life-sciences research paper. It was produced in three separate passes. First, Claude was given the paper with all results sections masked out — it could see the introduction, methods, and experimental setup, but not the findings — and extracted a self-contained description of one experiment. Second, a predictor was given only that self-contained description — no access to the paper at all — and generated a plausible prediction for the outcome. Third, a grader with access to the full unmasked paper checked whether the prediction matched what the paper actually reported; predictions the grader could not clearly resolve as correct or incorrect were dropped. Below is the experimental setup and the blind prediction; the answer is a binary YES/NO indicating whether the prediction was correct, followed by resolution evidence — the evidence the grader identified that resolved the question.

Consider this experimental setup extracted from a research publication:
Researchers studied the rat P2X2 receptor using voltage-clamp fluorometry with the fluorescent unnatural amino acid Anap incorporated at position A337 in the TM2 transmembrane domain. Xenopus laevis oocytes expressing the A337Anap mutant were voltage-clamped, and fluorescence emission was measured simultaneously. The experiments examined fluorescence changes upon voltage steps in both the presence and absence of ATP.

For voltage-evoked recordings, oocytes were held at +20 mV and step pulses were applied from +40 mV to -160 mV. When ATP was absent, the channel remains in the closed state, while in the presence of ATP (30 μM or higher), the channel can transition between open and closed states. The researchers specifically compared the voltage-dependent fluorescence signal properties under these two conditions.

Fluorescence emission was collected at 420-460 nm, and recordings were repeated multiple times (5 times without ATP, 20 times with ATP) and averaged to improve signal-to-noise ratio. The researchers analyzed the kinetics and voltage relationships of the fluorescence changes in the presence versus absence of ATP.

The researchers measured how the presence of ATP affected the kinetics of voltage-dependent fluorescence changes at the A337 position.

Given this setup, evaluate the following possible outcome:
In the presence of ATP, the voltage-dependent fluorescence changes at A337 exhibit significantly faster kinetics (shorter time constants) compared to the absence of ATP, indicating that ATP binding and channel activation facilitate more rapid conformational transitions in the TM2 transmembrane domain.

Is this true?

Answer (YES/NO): NO